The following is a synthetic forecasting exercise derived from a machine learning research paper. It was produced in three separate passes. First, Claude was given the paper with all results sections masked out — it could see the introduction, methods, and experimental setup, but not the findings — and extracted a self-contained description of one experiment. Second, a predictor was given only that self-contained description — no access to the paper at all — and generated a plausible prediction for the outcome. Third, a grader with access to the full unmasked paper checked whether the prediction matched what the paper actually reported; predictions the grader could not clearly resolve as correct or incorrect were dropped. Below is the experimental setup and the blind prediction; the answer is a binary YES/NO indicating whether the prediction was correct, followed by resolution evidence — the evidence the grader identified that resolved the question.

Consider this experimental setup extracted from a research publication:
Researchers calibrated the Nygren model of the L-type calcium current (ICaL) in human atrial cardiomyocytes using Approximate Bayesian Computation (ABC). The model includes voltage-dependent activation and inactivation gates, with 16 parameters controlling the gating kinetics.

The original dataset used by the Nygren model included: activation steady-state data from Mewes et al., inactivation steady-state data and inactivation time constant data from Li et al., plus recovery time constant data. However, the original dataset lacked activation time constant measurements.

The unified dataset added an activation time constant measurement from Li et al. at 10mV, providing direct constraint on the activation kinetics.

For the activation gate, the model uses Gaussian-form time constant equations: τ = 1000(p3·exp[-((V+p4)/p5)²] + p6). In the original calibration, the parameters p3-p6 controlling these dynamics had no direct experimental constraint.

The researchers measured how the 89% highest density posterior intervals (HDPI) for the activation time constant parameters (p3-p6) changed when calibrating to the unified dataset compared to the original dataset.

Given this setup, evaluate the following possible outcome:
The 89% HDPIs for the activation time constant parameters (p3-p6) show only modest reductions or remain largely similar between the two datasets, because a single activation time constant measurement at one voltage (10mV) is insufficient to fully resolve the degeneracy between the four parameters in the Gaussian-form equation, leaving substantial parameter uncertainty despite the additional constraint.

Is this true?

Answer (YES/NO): NO